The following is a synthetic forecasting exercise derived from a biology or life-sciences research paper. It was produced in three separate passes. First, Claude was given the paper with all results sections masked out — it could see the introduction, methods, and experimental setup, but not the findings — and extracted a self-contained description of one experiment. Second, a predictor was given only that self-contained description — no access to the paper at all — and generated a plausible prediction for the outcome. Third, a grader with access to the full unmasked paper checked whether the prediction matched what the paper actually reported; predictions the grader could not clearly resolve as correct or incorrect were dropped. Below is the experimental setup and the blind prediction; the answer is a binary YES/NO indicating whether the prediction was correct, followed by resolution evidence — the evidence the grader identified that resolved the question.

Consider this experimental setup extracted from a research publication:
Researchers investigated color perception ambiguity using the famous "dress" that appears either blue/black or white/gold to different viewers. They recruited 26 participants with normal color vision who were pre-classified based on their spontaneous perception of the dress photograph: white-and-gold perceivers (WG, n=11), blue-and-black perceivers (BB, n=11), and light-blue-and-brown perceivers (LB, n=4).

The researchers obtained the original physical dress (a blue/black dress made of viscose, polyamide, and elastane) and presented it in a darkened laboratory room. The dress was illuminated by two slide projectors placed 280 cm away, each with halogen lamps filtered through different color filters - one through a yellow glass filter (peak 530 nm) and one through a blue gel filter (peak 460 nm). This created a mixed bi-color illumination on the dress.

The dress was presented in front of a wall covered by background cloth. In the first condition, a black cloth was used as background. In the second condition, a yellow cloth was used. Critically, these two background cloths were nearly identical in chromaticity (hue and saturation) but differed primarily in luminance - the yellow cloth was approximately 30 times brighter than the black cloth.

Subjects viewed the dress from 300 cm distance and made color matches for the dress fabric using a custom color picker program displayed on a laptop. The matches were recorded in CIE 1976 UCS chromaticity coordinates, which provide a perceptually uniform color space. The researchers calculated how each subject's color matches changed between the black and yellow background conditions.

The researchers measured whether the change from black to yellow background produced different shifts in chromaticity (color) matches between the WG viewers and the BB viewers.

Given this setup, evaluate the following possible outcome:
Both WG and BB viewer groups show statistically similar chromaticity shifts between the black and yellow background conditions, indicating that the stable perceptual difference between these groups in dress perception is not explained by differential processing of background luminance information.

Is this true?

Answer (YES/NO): NO